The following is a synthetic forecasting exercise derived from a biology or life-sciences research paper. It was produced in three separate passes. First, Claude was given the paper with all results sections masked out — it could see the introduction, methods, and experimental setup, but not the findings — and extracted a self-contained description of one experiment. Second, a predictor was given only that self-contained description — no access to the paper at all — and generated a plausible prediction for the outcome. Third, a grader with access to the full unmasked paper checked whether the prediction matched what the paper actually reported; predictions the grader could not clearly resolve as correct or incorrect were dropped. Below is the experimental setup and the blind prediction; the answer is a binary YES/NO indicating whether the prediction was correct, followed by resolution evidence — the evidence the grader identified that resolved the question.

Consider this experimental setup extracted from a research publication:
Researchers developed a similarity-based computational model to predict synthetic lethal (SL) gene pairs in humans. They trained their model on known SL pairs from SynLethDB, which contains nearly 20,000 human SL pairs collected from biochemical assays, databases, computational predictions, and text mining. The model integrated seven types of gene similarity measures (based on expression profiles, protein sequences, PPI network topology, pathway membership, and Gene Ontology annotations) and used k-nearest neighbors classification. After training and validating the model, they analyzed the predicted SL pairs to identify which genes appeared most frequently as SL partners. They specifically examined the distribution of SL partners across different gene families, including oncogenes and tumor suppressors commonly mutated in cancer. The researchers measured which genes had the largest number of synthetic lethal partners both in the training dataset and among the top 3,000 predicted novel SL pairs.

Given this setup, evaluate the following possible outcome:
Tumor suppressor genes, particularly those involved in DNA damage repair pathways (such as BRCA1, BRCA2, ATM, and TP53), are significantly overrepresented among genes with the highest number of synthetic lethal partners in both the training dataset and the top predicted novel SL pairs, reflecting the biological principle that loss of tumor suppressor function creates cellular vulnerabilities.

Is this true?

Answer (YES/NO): NO